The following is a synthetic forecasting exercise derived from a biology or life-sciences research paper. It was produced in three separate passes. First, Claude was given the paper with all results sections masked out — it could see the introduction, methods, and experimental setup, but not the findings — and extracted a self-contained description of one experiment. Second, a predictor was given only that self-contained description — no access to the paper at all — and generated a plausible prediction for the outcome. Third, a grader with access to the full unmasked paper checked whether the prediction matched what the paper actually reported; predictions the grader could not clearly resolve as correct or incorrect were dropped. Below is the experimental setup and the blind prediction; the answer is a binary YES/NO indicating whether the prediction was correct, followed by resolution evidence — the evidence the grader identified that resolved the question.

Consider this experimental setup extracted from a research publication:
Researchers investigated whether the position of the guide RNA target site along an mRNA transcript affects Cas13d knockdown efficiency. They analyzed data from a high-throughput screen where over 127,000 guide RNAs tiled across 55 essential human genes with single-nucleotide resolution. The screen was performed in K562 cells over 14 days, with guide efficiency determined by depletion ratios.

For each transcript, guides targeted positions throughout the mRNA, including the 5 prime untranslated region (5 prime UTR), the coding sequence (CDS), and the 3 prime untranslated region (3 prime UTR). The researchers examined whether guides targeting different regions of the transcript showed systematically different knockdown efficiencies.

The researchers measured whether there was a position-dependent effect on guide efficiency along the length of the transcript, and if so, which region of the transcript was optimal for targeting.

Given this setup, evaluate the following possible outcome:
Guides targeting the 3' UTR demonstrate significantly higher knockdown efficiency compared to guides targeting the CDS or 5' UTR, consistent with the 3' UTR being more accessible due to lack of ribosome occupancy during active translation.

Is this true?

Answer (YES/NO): NO